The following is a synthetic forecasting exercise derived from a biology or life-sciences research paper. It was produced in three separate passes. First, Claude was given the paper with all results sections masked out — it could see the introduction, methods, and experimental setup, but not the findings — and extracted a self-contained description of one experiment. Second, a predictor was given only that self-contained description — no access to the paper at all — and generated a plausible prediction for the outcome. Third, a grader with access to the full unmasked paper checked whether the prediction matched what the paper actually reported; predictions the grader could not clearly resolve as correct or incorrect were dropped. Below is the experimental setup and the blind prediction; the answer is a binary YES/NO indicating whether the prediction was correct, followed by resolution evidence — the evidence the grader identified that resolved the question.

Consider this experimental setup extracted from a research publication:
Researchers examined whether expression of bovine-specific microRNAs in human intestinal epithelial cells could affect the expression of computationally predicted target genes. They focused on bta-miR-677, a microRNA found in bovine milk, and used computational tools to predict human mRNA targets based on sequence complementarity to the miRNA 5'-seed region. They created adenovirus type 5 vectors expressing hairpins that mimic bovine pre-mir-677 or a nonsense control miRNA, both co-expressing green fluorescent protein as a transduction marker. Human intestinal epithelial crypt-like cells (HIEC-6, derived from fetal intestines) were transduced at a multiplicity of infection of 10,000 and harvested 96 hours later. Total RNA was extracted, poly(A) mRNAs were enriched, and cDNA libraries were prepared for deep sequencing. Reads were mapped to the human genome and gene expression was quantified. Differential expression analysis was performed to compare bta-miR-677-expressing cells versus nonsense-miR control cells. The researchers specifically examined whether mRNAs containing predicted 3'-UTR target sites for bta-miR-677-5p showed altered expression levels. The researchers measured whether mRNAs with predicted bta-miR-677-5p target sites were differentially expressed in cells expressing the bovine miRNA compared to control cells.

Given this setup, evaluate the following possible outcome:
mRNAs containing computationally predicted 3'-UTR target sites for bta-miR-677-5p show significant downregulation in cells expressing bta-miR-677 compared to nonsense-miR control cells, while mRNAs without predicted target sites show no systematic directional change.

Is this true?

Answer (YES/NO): YES